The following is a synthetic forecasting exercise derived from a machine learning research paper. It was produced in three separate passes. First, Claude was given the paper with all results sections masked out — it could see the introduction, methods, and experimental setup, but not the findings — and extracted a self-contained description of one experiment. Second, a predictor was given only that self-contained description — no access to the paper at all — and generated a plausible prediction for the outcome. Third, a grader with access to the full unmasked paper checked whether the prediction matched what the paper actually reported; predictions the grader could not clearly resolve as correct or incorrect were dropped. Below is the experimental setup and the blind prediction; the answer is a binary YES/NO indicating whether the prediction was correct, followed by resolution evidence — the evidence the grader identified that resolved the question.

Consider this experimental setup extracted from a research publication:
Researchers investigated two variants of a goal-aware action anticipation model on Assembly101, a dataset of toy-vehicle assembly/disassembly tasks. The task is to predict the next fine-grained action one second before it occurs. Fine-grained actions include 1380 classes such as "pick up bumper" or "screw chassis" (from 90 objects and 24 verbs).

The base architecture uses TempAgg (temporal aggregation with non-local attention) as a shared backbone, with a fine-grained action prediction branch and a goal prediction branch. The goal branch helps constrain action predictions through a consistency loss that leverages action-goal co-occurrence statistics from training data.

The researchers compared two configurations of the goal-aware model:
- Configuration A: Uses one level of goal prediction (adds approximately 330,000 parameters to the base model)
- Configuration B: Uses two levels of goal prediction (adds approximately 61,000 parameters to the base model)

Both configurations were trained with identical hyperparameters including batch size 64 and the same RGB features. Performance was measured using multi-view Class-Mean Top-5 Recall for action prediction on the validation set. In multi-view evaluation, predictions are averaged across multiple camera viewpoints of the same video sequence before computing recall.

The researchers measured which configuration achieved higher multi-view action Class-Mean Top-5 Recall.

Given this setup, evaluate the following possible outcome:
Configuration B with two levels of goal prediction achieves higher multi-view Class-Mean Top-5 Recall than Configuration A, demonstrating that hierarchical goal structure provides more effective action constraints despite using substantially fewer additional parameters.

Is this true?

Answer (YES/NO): YES